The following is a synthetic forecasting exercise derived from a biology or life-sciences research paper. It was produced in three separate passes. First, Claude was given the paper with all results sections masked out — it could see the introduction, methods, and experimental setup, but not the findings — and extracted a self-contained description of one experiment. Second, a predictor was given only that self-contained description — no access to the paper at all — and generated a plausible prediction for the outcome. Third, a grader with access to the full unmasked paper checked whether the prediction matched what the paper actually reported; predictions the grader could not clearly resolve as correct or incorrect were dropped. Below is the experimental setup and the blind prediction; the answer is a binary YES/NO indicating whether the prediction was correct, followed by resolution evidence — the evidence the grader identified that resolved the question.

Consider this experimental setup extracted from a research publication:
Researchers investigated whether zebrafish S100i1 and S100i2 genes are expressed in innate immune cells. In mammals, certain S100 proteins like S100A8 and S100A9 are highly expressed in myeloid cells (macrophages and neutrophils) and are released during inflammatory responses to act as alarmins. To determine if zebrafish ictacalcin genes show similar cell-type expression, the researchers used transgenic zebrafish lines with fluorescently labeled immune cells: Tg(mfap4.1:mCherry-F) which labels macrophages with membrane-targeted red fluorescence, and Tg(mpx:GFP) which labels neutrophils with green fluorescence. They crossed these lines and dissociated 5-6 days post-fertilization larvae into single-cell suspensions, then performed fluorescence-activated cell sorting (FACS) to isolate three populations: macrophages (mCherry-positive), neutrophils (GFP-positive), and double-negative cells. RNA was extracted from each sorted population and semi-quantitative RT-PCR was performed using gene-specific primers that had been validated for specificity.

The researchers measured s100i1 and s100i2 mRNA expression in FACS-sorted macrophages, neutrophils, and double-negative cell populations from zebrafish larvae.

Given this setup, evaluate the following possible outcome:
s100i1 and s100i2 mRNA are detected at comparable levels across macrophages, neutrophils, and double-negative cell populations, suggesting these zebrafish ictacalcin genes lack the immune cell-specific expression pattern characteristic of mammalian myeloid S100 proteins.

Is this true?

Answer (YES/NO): NO